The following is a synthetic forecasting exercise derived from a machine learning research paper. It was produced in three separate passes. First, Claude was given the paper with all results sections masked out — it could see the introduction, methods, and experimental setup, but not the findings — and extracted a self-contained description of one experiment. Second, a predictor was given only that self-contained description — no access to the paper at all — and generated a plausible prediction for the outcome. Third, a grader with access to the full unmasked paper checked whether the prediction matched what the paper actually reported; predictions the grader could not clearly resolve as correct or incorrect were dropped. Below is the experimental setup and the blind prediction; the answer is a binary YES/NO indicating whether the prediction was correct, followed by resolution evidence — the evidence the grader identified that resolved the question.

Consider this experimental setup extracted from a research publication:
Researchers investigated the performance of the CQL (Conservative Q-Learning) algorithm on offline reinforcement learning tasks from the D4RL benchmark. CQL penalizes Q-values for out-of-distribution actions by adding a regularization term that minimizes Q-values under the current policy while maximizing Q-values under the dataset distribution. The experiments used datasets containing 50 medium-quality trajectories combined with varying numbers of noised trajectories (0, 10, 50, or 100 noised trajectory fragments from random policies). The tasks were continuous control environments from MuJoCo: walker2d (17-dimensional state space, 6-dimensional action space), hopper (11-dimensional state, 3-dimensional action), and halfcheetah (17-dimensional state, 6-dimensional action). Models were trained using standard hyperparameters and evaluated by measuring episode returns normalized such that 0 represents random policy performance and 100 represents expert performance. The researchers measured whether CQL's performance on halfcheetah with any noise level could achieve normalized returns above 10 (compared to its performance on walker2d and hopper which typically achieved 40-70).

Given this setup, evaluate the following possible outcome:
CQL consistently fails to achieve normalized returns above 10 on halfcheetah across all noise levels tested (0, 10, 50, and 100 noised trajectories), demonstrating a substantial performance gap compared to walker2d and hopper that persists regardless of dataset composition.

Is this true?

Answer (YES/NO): YES